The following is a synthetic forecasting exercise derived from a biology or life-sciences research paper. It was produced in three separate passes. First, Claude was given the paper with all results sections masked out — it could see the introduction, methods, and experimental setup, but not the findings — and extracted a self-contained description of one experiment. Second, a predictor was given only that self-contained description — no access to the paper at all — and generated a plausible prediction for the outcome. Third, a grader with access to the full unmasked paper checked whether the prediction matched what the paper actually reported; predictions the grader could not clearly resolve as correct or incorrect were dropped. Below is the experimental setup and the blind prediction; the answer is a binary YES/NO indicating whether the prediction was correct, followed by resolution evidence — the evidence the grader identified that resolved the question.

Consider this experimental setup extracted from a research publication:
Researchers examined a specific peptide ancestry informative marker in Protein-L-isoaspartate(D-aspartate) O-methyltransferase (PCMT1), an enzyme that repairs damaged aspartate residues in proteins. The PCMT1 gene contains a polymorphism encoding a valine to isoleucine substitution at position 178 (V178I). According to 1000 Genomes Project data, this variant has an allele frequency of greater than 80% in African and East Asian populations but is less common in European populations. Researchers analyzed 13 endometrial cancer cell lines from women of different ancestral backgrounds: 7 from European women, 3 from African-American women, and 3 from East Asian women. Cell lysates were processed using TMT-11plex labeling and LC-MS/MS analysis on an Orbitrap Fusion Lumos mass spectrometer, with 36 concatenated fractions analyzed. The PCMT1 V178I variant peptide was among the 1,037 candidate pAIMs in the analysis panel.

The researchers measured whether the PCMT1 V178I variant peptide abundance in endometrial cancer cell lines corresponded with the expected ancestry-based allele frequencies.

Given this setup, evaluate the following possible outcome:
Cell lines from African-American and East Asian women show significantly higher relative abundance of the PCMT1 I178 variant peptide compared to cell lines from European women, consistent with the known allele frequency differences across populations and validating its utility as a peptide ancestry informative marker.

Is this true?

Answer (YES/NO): YES